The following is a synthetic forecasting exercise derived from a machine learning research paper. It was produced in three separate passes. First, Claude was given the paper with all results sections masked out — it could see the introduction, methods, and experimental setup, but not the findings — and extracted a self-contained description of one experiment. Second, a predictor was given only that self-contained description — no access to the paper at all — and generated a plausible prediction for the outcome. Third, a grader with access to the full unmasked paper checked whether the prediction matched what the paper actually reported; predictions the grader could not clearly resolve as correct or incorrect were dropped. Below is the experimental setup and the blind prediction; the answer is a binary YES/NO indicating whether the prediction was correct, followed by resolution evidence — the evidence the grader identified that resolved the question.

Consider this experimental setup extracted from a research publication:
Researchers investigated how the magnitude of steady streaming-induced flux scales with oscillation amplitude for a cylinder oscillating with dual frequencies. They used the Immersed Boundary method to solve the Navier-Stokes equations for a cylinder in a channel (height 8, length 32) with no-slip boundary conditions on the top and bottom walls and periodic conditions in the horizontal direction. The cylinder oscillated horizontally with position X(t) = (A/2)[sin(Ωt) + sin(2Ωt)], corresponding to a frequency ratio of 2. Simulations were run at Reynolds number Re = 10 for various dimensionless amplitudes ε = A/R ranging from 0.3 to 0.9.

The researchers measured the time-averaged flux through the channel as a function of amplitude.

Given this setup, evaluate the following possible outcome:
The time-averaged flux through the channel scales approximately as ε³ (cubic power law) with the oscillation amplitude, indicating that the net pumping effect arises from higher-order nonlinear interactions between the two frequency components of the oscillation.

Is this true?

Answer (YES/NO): YES